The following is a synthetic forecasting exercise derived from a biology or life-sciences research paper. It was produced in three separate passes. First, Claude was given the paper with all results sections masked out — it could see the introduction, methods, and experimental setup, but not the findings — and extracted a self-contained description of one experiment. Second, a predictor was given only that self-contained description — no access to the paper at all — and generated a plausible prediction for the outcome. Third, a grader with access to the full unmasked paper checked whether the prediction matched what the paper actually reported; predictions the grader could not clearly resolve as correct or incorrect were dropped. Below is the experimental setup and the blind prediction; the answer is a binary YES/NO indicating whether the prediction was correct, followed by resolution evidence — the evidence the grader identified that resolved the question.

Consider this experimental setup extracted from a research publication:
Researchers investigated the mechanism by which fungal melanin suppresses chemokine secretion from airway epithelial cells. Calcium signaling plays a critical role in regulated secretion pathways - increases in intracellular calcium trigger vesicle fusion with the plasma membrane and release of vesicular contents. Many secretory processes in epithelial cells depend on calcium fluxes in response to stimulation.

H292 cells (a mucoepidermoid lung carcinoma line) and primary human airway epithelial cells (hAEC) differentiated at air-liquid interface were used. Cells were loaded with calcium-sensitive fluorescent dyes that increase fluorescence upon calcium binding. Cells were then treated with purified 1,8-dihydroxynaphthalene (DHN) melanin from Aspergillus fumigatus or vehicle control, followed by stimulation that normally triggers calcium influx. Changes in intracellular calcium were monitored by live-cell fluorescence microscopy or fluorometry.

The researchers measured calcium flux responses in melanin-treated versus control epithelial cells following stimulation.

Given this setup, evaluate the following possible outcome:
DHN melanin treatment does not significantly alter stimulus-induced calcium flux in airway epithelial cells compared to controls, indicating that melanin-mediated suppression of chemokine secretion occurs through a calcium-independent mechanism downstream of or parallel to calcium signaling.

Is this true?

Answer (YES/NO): NO